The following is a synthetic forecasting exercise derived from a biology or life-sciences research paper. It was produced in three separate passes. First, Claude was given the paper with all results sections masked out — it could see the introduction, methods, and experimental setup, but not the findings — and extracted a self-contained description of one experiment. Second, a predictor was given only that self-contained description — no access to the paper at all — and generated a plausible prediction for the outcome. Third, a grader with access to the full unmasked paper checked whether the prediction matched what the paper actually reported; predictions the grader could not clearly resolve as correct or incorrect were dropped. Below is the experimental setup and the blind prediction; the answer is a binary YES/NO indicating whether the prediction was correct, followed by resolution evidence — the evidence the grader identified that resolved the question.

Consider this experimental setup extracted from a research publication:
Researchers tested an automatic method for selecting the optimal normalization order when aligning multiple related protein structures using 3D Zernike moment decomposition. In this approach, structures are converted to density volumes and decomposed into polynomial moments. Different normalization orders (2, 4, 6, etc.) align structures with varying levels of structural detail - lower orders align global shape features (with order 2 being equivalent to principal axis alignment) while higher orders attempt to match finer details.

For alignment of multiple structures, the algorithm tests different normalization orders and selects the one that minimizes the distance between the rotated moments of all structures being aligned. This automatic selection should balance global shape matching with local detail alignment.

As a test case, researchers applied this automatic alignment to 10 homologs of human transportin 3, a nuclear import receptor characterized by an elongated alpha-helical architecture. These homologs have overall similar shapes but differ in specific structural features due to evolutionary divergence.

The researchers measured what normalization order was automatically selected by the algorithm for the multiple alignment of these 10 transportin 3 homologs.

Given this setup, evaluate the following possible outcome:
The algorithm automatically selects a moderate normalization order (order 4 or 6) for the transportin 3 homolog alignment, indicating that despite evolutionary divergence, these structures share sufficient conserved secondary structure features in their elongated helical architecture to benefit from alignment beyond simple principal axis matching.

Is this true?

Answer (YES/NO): YES